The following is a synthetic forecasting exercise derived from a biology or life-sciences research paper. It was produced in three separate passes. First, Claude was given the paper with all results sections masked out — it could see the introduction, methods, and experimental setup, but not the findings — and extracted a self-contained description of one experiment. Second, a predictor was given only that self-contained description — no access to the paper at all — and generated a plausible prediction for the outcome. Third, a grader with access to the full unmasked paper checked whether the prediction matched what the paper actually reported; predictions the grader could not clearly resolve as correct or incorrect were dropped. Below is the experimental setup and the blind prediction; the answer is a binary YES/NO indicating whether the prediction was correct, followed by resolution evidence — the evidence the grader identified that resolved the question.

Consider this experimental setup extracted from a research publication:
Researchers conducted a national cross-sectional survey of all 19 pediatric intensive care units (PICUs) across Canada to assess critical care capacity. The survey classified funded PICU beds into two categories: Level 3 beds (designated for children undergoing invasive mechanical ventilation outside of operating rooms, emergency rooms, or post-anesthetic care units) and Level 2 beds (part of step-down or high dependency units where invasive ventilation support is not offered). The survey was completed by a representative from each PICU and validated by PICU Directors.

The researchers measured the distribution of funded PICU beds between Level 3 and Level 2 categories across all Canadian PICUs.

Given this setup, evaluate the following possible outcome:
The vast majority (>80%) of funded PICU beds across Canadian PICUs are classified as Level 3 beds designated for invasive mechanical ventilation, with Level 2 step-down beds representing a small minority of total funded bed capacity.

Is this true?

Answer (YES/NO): NO